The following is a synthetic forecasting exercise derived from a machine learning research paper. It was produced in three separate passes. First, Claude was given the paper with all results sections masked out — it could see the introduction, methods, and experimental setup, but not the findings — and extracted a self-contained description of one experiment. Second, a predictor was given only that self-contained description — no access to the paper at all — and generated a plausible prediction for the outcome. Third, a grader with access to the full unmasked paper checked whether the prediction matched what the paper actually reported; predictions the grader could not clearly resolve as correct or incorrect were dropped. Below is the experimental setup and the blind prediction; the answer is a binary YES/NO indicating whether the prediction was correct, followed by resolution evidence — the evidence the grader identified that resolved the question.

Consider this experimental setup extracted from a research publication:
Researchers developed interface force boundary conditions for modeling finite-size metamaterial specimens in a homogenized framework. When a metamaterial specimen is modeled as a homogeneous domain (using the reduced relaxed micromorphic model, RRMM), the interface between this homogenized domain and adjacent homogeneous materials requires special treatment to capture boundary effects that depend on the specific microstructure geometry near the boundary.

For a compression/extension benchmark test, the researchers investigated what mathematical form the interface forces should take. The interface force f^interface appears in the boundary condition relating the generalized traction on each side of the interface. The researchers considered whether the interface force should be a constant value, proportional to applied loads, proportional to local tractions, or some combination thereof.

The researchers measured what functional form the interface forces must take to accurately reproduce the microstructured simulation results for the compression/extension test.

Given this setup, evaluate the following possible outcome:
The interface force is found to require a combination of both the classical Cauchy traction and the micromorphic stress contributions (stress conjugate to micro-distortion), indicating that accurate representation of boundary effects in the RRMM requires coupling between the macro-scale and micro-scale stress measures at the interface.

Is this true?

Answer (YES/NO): NO